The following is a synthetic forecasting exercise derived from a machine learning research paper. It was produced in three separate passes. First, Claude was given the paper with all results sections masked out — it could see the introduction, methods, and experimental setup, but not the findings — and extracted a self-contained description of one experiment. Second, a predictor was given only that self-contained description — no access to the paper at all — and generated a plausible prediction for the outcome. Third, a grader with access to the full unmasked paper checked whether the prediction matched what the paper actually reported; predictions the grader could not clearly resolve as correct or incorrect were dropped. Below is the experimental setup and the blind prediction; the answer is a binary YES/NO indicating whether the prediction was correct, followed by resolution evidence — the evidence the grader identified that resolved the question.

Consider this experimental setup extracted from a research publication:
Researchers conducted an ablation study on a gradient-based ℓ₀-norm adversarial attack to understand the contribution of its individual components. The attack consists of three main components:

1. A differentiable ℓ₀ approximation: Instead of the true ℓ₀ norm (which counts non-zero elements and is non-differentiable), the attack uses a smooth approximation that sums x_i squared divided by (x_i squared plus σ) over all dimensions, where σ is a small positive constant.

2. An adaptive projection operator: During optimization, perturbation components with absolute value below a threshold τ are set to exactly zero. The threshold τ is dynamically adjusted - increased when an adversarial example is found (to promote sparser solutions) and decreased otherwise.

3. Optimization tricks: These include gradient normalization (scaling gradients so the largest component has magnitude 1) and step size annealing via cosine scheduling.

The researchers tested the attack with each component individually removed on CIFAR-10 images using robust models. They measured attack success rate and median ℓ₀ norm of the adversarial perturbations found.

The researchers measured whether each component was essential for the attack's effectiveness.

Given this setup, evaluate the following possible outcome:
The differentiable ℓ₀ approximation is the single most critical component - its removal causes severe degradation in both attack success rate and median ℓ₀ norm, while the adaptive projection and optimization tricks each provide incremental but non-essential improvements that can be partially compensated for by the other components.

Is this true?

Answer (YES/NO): NO